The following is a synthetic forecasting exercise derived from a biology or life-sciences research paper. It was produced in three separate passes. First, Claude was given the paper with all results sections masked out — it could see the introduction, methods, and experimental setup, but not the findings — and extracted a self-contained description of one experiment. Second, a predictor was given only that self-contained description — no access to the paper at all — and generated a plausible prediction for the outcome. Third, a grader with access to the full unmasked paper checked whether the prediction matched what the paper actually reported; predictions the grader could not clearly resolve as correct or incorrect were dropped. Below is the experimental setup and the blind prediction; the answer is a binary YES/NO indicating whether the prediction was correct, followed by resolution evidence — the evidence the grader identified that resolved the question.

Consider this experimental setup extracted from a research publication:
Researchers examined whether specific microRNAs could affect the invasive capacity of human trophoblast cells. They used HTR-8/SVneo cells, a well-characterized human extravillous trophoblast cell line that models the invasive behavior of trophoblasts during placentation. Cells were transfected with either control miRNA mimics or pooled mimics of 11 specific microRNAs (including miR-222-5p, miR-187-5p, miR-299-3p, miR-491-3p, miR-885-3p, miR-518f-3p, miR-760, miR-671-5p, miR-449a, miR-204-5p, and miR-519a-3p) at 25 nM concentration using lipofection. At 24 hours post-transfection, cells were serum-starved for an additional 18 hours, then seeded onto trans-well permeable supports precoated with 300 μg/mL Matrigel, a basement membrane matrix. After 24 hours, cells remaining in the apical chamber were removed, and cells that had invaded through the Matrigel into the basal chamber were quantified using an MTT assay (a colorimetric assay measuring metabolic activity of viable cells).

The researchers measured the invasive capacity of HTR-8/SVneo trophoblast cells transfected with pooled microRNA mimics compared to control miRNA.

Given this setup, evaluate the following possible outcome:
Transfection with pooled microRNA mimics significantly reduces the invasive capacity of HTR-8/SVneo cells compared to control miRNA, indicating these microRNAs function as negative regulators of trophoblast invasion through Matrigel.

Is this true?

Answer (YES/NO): NO